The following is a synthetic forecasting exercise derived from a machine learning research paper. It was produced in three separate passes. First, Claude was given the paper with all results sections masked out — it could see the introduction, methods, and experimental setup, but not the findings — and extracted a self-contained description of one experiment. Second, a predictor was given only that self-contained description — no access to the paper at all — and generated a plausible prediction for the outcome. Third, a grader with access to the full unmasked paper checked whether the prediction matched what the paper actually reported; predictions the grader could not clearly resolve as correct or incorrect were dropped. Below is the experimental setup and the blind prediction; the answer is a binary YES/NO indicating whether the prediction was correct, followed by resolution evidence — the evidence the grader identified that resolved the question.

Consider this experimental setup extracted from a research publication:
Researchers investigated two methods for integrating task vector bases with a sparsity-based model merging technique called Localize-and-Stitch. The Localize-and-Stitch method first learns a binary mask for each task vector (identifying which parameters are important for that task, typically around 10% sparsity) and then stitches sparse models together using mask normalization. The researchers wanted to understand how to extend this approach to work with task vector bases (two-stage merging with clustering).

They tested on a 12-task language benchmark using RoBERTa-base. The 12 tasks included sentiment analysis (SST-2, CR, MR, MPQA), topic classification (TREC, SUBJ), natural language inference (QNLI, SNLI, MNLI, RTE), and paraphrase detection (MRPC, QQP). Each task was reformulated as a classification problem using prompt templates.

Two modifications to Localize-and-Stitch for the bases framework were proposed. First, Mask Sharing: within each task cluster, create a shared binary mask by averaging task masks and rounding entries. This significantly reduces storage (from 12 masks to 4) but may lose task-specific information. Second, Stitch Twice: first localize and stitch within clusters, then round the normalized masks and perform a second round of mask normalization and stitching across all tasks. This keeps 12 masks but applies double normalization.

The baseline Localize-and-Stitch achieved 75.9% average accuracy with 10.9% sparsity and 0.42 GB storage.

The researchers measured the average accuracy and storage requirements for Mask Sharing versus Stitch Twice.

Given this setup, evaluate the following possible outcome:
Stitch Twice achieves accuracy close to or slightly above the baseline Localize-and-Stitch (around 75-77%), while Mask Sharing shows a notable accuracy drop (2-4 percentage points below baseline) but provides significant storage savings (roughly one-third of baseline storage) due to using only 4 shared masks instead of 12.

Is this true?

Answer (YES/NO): NO